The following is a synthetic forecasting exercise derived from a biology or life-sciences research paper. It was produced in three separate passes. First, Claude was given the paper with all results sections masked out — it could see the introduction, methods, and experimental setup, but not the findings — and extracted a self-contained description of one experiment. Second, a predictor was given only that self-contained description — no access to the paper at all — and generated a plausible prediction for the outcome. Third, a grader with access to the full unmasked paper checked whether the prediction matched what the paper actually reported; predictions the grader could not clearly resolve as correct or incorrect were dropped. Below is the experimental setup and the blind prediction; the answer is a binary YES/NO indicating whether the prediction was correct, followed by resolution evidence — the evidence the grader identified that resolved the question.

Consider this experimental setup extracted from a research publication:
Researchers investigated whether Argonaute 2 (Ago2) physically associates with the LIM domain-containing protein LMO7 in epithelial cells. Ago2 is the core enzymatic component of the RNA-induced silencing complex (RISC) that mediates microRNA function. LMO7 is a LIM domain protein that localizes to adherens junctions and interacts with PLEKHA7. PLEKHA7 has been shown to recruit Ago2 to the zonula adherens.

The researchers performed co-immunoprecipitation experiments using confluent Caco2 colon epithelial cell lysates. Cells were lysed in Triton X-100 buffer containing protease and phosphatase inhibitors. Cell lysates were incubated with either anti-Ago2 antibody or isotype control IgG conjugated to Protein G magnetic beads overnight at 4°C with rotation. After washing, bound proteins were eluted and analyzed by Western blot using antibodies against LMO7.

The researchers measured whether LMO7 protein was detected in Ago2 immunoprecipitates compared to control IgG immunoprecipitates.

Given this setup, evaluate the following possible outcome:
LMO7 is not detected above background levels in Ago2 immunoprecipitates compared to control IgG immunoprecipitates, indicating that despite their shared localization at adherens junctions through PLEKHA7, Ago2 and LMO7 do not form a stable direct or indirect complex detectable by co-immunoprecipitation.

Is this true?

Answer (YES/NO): NO